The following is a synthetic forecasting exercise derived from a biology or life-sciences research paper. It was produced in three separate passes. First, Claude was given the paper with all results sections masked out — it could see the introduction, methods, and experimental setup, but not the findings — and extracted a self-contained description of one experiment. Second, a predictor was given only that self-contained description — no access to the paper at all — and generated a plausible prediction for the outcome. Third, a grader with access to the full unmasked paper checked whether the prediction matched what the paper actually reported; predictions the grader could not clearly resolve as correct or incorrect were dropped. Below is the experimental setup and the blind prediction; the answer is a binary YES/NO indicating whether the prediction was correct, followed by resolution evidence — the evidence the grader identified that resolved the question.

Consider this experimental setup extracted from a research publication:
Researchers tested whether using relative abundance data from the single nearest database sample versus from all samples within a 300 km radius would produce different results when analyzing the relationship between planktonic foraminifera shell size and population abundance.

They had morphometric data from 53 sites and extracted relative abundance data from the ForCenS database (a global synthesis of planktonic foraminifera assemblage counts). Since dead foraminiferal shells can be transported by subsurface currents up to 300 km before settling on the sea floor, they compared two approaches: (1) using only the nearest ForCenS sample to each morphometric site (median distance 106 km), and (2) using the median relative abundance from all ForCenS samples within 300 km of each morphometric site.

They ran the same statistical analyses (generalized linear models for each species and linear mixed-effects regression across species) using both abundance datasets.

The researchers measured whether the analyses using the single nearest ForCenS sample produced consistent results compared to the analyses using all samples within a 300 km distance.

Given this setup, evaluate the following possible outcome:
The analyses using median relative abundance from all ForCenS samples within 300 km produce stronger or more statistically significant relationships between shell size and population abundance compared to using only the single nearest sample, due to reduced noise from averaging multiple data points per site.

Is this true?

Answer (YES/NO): NO